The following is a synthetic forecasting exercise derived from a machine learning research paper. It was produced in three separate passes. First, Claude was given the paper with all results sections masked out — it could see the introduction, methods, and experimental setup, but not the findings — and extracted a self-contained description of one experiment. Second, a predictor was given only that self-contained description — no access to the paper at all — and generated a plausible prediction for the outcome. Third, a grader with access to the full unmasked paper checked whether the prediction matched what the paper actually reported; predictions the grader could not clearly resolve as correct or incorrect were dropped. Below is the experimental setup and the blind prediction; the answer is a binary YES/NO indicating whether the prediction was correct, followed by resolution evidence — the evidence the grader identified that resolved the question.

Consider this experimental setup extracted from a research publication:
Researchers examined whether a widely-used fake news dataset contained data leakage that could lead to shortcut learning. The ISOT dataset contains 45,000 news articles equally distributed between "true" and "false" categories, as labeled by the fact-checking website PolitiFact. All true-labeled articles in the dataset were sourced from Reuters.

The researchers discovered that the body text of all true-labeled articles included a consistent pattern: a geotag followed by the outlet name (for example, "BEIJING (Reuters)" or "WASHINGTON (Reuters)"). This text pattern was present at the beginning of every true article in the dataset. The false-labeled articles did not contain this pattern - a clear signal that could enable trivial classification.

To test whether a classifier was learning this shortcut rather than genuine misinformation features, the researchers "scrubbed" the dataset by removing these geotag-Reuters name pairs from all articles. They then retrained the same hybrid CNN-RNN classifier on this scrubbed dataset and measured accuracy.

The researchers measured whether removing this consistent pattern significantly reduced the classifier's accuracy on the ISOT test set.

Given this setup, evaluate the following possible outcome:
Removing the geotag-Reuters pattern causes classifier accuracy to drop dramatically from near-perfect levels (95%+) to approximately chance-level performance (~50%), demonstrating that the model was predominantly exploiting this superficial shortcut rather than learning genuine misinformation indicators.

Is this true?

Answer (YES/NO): NO